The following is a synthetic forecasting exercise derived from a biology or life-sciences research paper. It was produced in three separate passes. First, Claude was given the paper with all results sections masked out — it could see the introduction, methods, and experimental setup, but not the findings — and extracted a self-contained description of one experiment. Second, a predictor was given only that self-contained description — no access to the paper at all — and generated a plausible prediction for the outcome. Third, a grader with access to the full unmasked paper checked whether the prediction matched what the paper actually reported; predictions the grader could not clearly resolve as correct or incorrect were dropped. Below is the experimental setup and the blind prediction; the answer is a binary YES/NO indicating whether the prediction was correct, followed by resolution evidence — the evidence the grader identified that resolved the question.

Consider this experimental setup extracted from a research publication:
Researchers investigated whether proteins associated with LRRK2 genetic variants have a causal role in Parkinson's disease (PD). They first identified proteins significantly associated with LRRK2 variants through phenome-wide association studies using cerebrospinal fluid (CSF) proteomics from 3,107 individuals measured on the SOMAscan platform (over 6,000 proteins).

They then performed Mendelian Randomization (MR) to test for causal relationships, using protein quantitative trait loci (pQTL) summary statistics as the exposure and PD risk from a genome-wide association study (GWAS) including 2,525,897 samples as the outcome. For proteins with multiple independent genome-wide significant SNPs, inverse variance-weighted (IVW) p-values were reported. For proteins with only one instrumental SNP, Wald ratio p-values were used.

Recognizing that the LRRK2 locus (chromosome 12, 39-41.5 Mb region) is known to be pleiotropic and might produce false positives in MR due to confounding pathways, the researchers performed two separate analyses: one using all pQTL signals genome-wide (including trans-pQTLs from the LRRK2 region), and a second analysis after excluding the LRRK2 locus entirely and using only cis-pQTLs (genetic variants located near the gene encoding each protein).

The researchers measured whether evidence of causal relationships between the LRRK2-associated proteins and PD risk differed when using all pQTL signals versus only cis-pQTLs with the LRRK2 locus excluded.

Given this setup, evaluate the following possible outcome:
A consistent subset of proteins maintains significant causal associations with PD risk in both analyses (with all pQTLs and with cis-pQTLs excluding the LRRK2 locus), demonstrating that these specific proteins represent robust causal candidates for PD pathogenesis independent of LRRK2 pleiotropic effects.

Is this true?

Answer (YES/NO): YES